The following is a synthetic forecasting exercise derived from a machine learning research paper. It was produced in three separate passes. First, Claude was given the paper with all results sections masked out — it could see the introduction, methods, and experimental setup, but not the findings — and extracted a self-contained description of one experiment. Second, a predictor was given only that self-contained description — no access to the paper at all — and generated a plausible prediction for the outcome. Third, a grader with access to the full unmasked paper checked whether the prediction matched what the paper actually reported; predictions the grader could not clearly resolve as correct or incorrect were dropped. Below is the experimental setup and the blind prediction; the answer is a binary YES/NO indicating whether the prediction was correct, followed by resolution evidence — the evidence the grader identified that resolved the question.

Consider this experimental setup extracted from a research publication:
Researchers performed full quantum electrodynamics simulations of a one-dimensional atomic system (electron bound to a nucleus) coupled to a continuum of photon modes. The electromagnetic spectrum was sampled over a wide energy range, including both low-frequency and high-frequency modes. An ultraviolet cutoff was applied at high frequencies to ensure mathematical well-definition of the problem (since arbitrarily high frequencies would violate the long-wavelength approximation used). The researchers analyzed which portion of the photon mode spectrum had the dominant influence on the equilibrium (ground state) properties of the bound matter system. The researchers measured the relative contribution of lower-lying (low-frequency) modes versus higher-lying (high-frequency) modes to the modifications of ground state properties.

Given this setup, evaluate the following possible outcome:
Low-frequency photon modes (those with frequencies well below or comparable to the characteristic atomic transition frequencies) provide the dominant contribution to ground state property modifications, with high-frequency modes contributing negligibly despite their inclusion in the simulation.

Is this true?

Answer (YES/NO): YES